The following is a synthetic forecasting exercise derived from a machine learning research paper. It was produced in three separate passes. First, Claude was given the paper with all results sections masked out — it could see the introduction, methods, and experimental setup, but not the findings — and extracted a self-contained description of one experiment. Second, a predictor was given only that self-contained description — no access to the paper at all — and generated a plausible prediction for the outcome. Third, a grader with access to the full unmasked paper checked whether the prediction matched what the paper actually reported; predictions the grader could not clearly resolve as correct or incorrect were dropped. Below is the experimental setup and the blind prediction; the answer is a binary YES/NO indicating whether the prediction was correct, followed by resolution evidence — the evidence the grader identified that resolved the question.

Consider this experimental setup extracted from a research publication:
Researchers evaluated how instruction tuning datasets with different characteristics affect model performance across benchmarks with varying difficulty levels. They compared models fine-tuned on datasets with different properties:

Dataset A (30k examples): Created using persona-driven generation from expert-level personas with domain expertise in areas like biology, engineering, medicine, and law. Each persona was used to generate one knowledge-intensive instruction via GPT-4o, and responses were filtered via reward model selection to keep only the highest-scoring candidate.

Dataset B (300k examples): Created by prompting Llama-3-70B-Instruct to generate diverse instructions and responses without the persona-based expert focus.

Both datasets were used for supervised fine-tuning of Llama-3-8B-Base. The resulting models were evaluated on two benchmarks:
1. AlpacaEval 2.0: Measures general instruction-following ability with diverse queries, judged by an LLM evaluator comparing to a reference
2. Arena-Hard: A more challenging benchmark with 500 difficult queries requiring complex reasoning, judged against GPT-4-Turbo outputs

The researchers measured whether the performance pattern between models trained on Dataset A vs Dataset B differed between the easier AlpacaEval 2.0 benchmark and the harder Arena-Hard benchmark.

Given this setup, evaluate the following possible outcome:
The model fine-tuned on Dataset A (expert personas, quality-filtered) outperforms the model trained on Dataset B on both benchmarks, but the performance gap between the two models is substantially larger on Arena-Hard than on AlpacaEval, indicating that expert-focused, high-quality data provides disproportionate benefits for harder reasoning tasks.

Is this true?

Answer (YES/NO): NO